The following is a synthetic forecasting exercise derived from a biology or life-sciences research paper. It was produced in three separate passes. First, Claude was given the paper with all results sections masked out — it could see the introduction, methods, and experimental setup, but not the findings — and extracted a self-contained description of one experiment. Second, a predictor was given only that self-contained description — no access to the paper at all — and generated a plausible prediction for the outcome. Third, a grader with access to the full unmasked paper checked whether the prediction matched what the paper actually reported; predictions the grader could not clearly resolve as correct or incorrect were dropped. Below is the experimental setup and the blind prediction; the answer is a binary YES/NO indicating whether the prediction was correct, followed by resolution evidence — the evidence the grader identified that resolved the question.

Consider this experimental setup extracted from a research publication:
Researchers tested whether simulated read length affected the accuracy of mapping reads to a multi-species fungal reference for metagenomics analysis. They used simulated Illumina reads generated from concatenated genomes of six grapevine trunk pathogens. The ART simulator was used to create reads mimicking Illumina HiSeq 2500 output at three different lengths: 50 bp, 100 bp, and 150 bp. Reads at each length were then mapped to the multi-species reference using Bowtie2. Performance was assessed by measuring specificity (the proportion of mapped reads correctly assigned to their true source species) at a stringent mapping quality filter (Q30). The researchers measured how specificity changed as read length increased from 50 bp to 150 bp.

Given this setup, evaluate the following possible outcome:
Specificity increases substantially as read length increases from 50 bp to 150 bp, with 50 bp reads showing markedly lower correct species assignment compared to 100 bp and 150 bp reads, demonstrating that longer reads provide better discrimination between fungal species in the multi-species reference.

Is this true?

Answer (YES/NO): NO